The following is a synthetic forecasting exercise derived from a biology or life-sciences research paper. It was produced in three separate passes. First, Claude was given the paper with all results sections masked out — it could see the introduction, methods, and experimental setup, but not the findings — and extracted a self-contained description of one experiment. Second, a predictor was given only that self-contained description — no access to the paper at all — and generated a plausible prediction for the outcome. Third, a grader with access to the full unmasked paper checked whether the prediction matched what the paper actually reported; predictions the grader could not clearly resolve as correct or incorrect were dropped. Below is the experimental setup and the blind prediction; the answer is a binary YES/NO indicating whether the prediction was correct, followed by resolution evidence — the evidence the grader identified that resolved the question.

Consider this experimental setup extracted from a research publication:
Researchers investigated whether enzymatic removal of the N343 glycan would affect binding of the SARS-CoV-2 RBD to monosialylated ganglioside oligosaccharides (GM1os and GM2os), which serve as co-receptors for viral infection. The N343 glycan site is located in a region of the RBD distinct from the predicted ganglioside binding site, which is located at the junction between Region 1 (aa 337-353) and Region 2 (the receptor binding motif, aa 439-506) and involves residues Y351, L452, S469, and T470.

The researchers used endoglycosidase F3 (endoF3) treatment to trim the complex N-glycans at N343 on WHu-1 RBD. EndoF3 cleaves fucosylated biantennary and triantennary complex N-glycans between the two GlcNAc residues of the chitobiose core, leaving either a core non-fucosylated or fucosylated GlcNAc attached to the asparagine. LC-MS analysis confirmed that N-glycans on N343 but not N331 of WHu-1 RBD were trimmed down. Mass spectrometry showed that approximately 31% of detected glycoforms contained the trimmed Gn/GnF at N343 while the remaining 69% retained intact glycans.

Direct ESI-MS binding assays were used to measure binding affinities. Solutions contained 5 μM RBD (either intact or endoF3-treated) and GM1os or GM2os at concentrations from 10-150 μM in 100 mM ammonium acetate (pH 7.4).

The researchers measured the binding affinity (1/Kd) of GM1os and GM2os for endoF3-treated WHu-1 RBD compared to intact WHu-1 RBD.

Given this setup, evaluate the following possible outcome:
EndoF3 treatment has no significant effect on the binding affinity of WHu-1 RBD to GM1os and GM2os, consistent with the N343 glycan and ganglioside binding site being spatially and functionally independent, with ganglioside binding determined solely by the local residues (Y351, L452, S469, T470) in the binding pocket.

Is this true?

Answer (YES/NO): NO